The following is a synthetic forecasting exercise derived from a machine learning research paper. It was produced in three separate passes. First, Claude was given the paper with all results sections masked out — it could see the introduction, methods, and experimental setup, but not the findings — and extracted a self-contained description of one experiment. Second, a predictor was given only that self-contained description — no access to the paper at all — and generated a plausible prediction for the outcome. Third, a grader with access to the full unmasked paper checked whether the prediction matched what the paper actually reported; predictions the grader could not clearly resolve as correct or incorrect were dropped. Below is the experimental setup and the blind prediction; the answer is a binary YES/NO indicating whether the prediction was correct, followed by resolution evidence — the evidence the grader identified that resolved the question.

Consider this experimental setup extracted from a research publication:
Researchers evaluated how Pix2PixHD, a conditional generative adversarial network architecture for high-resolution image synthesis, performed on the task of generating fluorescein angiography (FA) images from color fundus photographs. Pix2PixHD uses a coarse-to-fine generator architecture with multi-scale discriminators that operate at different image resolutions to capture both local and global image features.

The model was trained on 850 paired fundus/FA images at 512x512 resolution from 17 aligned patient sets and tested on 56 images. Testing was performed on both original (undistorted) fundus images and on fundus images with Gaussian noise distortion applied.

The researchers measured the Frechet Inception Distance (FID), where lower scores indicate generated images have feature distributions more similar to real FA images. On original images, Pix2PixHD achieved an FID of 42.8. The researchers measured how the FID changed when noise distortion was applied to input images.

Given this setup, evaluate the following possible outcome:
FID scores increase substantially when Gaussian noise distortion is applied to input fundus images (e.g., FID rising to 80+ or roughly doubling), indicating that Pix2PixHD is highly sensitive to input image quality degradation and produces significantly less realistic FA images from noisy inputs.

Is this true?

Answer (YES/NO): NO